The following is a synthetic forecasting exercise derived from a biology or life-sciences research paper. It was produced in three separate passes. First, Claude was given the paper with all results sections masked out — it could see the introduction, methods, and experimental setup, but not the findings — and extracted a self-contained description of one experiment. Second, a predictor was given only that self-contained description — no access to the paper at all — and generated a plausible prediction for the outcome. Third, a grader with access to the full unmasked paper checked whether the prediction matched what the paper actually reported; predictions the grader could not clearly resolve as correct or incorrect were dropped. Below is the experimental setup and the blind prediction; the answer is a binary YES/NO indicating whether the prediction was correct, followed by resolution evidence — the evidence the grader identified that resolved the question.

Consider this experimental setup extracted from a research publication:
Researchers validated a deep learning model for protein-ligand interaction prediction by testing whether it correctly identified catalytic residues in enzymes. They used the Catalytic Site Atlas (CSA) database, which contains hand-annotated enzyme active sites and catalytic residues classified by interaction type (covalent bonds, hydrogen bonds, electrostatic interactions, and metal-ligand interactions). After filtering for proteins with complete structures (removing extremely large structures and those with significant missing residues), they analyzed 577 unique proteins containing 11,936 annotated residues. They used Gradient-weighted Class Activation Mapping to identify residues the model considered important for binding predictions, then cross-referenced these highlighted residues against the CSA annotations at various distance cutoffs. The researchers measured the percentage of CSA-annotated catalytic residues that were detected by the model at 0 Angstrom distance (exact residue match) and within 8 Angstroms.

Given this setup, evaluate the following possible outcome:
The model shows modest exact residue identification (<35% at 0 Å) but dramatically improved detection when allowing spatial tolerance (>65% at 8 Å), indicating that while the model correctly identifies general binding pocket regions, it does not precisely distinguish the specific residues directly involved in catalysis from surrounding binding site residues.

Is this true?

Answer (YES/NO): NO